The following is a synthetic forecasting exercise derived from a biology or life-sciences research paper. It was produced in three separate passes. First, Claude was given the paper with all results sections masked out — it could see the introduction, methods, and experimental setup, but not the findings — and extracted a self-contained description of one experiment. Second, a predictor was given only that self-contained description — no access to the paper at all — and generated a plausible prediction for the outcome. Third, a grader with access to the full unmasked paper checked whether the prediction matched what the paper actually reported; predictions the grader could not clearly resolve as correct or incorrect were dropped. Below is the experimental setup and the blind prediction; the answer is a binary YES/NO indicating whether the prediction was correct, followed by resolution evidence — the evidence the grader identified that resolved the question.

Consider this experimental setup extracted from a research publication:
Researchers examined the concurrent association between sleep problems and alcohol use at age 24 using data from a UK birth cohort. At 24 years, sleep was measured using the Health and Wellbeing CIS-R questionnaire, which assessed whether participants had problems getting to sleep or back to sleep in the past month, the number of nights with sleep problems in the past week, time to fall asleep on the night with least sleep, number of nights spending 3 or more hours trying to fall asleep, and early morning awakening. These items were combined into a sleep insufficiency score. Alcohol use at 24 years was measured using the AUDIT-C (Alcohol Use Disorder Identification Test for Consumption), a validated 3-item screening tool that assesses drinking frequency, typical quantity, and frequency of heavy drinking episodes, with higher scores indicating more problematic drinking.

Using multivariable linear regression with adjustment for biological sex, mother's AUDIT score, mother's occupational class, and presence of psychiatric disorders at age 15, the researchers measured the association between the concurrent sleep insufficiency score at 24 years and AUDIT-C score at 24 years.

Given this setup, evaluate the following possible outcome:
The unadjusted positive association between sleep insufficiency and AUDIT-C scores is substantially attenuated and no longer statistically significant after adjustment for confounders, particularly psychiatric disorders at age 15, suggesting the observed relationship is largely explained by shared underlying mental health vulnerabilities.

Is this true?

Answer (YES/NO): NO